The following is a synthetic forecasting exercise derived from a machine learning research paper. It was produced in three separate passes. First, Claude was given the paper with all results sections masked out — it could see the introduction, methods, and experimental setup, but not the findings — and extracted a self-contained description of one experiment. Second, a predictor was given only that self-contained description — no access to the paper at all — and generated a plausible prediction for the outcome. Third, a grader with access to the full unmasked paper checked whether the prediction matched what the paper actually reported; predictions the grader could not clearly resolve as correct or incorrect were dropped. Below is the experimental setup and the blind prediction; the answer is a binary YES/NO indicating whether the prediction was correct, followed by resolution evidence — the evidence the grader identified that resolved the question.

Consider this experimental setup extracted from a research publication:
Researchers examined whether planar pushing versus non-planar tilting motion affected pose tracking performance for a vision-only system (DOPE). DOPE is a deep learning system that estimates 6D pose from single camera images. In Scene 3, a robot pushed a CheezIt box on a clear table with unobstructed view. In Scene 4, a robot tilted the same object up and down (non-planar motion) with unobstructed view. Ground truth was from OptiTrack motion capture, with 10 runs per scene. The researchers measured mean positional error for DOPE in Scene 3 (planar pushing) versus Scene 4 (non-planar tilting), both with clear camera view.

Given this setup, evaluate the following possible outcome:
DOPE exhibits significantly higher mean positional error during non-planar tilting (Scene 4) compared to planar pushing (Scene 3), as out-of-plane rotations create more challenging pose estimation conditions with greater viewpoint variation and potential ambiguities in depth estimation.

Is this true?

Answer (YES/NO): NO